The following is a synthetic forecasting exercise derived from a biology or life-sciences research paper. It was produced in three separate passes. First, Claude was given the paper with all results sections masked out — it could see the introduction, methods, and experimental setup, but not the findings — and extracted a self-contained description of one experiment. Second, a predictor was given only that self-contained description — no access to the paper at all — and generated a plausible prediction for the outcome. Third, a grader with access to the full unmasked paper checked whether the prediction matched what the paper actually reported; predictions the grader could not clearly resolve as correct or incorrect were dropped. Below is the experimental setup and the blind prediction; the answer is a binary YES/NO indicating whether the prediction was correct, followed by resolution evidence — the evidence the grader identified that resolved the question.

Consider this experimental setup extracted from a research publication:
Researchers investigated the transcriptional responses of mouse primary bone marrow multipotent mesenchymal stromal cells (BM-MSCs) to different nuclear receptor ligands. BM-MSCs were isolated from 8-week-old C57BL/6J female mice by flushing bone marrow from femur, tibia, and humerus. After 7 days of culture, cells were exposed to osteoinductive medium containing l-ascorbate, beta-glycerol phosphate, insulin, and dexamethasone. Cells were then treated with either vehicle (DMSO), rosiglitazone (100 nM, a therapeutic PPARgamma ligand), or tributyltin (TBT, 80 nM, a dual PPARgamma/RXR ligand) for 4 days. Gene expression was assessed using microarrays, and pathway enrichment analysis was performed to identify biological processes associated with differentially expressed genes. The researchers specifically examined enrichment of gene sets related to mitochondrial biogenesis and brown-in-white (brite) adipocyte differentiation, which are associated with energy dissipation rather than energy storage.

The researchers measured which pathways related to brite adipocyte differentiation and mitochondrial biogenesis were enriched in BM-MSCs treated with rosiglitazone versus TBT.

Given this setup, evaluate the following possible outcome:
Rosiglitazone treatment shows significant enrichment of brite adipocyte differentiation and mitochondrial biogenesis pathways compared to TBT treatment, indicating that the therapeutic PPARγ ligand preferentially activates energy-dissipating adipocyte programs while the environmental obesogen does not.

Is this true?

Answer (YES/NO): YES